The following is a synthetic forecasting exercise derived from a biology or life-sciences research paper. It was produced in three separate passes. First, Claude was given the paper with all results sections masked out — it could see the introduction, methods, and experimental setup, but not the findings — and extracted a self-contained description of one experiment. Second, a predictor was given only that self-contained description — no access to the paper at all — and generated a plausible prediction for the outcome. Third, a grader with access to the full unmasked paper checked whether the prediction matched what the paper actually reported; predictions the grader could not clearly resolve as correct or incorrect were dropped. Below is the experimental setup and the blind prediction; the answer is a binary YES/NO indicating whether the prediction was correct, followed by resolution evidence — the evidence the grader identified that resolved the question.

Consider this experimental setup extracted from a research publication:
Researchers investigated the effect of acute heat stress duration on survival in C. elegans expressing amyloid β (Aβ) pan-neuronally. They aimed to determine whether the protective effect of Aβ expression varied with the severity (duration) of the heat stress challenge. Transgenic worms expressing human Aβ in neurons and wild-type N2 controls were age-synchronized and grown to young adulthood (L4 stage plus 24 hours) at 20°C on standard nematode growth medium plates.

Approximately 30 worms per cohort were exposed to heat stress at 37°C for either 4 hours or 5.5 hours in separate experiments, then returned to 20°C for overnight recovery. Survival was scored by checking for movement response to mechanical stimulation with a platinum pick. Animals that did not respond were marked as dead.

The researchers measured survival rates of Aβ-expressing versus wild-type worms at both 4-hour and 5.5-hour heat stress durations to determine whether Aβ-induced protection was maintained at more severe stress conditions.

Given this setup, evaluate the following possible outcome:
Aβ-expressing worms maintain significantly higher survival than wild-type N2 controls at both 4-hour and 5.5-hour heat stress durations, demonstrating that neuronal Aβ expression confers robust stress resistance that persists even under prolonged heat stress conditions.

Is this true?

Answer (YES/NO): YES